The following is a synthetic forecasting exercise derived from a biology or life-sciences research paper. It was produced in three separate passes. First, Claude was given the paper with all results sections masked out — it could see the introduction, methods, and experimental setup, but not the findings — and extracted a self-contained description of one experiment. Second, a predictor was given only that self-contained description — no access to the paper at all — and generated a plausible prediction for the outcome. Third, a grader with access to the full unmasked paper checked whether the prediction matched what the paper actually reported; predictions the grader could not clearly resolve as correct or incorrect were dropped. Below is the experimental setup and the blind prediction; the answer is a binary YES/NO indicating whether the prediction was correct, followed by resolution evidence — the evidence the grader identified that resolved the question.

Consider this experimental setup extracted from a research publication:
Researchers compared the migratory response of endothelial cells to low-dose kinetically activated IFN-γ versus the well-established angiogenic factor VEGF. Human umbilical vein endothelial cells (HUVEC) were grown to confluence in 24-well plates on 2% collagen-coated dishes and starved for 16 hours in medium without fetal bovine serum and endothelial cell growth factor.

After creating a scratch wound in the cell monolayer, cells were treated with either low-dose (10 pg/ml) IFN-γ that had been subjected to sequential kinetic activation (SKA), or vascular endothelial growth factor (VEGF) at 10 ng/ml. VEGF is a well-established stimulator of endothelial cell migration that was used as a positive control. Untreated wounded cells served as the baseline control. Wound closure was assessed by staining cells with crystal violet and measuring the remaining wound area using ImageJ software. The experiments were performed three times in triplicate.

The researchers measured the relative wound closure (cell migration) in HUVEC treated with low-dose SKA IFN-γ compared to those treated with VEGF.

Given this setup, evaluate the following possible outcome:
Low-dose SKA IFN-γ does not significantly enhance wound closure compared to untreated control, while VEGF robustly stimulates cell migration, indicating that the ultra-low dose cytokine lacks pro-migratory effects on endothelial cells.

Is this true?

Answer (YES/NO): NO